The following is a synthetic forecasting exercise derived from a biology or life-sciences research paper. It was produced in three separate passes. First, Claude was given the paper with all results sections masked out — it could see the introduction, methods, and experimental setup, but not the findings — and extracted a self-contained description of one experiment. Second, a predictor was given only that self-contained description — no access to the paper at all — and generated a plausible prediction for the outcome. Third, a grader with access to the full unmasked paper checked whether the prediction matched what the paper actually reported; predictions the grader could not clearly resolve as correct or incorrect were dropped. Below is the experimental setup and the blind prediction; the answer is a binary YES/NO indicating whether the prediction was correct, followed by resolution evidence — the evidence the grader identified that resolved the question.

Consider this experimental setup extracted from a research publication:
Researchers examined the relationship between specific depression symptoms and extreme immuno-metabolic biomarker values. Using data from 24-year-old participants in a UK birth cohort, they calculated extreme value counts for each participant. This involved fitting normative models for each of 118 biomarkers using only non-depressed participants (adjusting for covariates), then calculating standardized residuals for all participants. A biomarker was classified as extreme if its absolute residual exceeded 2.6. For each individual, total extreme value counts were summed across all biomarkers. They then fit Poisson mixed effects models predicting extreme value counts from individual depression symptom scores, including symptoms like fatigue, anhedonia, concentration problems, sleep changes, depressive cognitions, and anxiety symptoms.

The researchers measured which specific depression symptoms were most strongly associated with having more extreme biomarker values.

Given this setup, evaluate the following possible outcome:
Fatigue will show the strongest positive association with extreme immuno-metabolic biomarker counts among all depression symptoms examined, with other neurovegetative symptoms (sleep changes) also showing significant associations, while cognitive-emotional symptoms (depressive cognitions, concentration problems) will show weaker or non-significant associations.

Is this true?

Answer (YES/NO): NO